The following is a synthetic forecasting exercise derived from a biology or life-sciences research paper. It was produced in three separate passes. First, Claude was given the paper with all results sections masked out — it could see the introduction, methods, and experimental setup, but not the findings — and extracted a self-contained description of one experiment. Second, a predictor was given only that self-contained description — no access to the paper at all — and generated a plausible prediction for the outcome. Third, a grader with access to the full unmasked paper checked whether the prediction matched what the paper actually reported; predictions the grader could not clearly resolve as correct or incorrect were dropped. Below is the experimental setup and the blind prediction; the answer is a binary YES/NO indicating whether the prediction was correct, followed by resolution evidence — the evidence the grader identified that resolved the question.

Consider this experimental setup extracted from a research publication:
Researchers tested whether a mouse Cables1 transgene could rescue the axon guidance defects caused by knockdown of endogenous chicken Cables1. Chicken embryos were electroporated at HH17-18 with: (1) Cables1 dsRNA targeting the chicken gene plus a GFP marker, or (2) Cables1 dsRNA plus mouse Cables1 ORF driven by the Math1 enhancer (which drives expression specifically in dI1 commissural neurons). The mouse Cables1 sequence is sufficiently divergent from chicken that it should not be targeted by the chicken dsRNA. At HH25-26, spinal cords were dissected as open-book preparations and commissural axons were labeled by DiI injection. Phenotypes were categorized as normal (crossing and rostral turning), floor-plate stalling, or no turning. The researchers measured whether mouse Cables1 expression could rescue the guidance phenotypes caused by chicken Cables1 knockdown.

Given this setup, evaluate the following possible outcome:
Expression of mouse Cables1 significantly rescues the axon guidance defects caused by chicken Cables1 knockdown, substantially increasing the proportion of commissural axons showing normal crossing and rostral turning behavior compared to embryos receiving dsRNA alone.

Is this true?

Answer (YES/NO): YES